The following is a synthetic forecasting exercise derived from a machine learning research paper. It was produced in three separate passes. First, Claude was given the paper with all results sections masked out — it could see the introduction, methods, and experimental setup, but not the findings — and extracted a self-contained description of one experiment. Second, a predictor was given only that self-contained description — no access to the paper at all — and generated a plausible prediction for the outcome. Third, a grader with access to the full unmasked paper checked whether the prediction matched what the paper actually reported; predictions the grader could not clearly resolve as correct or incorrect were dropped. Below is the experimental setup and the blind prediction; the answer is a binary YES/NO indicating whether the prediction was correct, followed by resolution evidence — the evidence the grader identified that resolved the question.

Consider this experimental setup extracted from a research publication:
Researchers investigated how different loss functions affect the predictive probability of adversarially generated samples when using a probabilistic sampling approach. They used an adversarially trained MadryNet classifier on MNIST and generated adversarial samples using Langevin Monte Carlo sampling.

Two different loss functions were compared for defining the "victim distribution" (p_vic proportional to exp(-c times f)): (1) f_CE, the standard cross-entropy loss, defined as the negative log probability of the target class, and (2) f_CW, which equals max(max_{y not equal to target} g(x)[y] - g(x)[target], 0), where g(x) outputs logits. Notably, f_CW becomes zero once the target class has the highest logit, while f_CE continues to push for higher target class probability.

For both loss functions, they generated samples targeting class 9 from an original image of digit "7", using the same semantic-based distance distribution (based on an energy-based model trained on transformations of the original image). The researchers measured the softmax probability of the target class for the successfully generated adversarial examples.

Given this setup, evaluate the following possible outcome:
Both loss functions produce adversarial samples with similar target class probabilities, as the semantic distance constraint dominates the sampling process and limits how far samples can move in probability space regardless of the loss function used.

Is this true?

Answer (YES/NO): NO